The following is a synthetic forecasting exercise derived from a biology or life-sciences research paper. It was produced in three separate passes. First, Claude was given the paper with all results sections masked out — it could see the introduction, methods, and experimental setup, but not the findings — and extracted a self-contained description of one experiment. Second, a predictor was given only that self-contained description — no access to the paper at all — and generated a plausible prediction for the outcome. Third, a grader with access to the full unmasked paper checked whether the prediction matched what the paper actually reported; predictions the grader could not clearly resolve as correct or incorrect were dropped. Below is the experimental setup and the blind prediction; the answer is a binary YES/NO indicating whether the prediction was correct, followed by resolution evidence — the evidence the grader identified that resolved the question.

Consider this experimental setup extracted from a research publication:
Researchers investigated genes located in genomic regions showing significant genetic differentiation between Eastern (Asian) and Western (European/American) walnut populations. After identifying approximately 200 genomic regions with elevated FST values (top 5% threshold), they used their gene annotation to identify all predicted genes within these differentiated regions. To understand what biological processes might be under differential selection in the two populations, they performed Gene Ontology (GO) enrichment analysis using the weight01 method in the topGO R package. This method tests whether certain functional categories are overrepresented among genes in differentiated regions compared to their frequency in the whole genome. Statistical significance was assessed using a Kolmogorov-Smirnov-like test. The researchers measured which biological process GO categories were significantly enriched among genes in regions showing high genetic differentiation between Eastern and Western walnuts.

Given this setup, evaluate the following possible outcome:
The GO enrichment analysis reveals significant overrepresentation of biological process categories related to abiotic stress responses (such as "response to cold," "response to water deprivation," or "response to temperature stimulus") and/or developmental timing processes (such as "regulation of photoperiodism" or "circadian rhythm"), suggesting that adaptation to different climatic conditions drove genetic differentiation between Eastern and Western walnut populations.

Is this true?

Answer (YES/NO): NO